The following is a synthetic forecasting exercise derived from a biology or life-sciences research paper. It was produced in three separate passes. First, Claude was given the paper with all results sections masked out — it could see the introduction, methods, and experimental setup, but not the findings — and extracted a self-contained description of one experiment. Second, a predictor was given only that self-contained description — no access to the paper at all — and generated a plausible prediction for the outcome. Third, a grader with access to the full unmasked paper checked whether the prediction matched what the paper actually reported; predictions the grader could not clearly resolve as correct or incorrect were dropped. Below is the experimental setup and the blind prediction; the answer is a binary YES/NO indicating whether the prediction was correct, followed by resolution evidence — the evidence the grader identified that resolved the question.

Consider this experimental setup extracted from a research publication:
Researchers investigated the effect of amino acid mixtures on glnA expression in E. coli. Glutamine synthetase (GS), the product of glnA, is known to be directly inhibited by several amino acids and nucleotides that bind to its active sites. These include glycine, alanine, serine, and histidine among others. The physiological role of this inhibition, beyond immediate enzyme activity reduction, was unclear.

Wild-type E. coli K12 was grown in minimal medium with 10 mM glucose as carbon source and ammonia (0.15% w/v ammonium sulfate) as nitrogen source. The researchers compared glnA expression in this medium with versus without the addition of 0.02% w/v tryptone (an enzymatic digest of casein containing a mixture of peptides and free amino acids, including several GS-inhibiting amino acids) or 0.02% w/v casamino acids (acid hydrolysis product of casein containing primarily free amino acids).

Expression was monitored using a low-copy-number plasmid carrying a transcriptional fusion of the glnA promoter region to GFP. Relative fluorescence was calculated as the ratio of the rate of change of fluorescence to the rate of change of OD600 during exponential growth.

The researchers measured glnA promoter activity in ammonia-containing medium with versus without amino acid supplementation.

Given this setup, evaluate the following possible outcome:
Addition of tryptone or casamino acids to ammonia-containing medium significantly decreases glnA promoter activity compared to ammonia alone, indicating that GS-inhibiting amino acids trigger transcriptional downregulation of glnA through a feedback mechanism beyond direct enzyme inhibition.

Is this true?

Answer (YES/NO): NO